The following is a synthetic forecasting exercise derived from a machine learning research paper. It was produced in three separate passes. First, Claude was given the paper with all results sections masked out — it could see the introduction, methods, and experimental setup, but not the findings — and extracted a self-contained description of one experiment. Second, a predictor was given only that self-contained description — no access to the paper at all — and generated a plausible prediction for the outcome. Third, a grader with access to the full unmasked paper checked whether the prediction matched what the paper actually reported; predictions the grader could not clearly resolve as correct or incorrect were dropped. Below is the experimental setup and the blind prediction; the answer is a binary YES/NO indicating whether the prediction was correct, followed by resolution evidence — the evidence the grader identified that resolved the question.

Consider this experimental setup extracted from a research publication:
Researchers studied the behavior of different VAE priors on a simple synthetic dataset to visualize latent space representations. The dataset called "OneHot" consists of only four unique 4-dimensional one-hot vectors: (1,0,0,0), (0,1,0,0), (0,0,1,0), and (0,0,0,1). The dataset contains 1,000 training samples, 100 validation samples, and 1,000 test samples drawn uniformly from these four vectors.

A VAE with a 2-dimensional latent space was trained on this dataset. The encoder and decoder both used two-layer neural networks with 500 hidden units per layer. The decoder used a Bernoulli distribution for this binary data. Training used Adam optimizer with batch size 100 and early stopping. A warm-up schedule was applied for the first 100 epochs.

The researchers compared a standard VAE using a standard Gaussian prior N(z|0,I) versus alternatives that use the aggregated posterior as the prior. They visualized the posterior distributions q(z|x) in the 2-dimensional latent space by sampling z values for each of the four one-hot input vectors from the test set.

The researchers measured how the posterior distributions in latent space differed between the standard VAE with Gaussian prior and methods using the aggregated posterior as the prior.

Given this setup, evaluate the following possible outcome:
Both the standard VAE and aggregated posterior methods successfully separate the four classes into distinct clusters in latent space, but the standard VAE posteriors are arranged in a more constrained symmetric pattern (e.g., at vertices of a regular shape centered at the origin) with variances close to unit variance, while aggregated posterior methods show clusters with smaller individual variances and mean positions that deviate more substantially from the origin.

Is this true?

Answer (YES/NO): NO